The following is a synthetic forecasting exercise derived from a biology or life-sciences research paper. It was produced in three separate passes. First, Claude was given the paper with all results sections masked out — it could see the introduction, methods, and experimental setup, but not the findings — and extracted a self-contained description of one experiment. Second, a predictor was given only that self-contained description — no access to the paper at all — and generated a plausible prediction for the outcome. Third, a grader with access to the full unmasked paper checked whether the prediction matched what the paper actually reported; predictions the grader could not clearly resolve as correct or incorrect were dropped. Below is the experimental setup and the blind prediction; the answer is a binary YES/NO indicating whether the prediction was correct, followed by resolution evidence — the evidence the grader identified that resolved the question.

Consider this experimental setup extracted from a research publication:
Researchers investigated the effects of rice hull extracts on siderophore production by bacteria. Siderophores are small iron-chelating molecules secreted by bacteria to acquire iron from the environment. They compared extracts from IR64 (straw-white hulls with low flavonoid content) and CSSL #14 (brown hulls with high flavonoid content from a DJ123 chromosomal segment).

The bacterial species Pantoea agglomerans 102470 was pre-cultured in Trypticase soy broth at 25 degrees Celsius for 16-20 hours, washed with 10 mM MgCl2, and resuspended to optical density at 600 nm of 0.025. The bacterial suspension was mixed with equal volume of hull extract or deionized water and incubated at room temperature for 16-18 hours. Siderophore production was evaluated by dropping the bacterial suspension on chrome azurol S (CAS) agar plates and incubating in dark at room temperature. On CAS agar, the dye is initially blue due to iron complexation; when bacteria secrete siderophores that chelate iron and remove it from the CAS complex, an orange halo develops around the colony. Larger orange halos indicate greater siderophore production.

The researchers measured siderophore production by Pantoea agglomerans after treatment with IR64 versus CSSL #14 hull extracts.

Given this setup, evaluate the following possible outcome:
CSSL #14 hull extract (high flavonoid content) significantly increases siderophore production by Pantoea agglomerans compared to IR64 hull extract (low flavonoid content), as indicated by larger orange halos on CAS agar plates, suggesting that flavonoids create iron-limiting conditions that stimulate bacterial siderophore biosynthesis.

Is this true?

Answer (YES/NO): NO